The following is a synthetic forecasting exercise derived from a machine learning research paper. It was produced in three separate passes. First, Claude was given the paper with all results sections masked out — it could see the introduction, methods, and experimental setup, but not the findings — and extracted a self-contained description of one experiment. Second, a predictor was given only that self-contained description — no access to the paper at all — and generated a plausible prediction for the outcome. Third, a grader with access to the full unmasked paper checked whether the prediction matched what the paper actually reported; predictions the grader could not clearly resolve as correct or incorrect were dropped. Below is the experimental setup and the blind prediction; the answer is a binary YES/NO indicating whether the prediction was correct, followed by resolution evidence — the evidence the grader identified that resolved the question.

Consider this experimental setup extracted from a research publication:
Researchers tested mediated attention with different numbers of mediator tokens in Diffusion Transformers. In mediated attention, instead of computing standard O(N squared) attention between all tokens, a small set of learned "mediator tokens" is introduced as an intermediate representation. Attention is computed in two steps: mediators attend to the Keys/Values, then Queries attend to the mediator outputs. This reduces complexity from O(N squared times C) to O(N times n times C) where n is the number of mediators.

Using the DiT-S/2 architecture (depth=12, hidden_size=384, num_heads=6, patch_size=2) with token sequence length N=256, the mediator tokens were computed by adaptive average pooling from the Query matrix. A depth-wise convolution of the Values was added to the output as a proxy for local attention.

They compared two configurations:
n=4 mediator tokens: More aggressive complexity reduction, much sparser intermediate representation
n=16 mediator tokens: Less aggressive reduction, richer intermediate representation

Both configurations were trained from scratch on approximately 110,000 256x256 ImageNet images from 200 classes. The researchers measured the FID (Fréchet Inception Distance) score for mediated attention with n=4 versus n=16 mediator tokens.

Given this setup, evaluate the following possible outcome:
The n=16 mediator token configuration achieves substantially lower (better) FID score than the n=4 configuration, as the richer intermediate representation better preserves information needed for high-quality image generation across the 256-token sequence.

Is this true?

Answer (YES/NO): NO